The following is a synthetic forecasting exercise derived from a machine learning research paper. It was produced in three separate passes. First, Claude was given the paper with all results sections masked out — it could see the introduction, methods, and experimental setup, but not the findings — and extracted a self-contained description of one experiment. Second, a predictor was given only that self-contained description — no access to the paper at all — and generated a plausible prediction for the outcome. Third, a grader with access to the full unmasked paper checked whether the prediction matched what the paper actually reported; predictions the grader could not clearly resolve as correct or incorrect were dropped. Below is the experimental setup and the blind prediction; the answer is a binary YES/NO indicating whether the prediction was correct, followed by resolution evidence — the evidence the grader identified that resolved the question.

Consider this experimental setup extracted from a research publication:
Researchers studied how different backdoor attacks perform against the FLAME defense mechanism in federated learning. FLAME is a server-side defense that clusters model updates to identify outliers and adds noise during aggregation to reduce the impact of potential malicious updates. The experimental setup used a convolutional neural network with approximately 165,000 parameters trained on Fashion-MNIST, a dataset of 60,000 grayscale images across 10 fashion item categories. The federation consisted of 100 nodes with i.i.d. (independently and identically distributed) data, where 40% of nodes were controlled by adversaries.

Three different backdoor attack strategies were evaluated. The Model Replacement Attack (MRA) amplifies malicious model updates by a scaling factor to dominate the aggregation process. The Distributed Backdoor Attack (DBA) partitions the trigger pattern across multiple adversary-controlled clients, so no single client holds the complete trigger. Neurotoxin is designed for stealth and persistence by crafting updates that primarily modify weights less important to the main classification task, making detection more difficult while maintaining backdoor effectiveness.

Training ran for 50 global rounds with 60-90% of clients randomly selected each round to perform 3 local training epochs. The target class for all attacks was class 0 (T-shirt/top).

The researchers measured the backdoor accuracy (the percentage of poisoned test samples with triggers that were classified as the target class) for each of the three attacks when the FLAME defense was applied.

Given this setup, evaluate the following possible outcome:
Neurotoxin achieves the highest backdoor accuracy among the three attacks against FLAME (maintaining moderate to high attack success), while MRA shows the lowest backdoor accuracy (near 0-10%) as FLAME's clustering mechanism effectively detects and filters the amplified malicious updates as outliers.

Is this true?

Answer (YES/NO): YES